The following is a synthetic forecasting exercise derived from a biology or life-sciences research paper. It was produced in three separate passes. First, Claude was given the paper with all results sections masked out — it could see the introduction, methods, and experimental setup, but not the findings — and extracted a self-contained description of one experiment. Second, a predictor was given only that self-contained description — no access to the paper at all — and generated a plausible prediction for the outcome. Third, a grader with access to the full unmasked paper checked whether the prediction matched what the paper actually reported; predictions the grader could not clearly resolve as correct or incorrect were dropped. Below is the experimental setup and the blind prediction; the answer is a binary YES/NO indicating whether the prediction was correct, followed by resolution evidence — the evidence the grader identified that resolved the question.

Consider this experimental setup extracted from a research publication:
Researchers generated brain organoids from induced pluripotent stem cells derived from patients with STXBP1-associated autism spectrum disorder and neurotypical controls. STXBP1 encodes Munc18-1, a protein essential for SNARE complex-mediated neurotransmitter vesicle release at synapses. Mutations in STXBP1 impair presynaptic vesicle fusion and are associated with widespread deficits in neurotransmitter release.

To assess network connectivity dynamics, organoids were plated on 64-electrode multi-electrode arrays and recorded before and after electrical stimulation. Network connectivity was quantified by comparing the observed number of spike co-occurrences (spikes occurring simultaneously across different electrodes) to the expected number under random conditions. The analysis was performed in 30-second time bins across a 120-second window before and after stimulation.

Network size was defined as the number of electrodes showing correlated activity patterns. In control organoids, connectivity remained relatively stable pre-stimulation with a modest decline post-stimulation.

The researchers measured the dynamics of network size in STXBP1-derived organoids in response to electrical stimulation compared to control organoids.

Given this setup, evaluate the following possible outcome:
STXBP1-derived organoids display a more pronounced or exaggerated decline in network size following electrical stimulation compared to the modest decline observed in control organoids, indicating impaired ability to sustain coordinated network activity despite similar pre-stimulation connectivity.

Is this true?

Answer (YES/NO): YES